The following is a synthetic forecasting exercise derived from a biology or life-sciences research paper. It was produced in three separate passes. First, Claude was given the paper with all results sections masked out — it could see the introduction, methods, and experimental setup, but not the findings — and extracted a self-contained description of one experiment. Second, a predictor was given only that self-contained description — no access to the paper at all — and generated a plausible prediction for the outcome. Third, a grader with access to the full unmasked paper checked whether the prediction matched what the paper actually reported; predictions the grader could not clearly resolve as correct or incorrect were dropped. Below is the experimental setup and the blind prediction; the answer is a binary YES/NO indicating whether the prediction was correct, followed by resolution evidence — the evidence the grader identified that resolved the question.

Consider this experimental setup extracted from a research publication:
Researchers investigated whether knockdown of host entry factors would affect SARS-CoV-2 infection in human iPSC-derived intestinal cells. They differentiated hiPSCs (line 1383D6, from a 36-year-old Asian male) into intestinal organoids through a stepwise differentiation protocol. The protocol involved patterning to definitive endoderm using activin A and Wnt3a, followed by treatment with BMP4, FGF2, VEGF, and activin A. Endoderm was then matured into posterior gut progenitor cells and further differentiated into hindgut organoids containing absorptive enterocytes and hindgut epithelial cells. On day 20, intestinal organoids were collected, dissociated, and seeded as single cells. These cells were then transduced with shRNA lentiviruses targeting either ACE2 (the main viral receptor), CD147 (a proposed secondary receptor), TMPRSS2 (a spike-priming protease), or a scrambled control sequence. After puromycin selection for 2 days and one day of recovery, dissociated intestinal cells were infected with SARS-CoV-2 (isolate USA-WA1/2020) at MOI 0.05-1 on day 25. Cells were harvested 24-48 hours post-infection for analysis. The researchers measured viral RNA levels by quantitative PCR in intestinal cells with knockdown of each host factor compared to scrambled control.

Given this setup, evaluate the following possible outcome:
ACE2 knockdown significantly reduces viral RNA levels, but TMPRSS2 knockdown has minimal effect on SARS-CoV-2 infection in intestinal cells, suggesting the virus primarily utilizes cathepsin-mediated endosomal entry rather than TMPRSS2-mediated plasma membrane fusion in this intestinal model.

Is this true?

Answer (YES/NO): NO